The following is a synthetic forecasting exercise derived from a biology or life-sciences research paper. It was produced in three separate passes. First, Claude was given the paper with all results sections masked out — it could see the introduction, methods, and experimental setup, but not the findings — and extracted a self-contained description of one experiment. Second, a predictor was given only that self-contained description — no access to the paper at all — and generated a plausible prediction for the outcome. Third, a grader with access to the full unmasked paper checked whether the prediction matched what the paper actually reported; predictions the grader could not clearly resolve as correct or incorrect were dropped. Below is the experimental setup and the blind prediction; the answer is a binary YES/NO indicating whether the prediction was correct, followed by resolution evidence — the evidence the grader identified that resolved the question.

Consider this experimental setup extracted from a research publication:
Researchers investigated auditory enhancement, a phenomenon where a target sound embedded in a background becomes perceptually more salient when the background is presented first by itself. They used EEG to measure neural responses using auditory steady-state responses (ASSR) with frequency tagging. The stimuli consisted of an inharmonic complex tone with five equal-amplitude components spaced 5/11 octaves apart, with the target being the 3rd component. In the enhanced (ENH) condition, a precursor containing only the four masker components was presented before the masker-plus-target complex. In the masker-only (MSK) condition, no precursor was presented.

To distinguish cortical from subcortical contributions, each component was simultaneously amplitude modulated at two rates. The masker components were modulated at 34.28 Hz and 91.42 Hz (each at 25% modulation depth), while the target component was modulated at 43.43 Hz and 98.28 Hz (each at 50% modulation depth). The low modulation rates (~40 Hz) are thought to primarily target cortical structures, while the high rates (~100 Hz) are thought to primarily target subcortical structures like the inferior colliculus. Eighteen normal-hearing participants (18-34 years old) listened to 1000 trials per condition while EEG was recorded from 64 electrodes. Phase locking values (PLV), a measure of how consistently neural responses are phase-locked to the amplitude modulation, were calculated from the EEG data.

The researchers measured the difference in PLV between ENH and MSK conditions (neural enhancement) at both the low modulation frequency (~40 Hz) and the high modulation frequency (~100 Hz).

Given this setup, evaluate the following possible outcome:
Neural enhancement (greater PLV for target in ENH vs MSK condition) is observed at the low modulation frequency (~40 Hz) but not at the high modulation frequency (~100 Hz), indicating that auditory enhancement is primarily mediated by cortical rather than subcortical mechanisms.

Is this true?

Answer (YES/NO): NO